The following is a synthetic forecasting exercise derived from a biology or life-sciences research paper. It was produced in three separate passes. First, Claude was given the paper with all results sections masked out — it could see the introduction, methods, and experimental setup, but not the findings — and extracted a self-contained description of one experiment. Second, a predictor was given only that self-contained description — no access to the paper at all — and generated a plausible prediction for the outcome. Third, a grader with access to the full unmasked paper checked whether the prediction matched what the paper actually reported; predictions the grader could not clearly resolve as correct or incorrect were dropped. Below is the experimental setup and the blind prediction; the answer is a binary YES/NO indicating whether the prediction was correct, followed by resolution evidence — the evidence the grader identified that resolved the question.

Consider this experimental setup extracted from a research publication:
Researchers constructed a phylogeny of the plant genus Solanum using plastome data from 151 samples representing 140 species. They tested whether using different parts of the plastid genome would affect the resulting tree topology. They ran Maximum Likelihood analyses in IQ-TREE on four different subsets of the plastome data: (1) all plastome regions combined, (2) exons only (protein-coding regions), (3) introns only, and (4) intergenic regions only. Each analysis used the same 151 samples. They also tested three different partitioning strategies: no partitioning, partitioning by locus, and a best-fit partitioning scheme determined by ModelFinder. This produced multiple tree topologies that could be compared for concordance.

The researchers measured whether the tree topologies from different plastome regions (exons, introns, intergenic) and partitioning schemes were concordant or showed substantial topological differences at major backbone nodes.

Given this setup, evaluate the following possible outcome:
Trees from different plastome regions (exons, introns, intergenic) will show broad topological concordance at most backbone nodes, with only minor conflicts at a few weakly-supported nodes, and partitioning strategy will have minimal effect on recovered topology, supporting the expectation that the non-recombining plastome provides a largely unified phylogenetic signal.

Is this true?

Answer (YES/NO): NO